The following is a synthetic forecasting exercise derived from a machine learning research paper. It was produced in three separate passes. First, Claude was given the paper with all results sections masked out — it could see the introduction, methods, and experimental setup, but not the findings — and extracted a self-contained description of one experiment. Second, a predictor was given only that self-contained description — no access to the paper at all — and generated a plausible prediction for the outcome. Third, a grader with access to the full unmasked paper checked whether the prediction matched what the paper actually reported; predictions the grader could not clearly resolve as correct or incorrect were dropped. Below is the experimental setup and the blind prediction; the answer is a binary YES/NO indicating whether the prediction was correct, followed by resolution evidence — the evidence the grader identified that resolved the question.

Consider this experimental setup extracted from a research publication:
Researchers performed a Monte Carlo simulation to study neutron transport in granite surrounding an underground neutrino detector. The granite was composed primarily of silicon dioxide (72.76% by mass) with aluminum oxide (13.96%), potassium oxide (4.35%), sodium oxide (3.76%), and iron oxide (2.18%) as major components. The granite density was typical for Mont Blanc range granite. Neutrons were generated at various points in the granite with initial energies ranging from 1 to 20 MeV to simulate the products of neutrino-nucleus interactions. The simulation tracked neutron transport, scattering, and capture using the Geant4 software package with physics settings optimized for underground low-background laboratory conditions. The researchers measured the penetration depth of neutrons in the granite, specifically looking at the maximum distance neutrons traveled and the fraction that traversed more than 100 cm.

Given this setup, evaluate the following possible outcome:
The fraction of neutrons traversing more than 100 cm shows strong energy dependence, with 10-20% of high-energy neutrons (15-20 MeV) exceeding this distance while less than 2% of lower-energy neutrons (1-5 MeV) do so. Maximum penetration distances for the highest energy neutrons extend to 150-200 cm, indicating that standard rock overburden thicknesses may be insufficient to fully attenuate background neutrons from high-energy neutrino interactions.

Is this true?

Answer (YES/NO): NO